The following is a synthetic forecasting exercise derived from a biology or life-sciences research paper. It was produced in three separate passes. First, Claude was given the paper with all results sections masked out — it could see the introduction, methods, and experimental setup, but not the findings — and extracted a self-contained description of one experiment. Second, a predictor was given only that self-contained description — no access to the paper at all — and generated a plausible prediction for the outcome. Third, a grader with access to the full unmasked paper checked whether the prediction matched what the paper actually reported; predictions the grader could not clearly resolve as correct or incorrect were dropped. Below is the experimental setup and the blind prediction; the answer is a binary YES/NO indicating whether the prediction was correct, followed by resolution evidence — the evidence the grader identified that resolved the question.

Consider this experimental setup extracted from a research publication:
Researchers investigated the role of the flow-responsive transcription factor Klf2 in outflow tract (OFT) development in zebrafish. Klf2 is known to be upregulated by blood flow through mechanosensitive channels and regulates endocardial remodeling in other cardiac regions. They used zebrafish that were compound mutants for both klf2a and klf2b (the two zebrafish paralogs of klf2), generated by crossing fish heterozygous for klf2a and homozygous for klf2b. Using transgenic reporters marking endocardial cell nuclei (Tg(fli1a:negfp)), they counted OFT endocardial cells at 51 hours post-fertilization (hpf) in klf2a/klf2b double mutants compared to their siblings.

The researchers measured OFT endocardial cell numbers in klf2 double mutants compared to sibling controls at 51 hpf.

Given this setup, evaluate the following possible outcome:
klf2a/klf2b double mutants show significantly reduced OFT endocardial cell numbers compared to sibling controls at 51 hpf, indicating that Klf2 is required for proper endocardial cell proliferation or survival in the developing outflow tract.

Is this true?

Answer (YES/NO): NO